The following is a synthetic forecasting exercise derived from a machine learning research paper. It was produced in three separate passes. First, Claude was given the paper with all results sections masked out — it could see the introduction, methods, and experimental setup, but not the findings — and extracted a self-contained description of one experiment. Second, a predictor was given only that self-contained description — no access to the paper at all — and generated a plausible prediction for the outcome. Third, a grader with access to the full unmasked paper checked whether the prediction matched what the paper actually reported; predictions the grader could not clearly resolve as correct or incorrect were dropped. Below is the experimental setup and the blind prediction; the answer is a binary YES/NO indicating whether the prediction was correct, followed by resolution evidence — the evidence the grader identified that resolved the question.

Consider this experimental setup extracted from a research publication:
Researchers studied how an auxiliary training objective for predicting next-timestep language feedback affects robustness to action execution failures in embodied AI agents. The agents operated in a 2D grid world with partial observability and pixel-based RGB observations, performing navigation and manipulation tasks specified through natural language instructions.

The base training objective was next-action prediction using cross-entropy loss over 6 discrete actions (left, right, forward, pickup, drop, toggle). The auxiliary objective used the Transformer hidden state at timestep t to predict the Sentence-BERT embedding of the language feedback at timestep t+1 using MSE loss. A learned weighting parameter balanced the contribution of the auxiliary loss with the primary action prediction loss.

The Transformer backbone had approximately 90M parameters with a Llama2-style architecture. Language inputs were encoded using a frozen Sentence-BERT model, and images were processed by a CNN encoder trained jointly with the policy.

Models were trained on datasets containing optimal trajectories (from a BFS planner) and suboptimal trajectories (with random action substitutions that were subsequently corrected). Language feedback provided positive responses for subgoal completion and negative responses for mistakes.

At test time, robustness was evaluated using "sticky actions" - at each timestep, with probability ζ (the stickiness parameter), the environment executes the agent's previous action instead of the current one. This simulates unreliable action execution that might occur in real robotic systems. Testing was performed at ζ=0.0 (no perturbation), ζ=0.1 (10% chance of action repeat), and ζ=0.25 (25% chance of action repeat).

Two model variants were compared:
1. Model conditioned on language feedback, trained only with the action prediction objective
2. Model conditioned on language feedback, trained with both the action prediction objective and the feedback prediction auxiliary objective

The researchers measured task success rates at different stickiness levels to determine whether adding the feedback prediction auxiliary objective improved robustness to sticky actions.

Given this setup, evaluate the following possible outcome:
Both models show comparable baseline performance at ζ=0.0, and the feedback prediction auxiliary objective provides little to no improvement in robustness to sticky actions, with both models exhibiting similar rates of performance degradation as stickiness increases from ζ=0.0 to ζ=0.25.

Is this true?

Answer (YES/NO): NO